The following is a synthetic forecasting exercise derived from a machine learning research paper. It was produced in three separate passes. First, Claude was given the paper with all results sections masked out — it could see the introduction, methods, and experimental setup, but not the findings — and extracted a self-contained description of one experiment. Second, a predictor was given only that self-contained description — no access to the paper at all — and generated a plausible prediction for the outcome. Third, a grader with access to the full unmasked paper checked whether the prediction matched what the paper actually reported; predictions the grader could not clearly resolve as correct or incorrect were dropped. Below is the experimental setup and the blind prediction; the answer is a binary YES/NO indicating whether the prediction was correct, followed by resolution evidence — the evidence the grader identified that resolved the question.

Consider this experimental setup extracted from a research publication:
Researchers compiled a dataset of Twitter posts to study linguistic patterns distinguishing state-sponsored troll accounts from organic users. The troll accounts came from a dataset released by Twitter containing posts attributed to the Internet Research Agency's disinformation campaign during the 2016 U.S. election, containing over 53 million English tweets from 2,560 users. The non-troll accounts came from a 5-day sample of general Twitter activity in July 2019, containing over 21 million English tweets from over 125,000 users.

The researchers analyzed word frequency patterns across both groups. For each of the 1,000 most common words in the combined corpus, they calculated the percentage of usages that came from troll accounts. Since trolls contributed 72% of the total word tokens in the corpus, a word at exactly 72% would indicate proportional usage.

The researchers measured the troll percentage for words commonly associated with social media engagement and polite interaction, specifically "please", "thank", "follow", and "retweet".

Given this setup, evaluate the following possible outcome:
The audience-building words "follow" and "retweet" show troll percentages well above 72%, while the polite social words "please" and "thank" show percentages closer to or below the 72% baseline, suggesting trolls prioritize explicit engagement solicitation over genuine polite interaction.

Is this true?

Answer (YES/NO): NO